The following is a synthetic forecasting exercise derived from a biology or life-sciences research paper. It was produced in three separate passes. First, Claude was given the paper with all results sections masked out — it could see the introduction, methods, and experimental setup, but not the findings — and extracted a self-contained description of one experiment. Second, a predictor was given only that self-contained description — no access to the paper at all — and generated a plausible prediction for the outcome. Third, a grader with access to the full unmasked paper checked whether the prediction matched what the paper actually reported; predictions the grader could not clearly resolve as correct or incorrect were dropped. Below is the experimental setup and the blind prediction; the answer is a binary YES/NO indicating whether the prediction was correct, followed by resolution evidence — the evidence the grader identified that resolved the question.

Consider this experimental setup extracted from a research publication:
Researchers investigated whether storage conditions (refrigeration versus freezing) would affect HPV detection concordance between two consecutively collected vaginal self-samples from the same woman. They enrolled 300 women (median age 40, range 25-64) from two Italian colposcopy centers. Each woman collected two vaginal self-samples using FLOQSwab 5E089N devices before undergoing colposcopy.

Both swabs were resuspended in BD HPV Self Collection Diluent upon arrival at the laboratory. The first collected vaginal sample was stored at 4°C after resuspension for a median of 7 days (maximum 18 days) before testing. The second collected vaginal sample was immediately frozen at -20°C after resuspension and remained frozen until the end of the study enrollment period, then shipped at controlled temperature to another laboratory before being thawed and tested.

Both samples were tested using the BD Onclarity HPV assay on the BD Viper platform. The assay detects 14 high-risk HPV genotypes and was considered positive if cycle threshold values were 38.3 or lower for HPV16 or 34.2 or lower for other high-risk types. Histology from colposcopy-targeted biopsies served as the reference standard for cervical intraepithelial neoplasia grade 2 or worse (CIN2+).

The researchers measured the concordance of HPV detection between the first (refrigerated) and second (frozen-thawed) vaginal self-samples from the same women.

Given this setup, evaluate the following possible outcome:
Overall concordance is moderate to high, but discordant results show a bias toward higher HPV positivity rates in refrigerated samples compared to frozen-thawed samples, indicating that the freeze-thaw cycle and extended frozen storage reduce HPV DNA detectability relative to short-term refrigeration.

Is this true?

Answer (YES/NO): NO